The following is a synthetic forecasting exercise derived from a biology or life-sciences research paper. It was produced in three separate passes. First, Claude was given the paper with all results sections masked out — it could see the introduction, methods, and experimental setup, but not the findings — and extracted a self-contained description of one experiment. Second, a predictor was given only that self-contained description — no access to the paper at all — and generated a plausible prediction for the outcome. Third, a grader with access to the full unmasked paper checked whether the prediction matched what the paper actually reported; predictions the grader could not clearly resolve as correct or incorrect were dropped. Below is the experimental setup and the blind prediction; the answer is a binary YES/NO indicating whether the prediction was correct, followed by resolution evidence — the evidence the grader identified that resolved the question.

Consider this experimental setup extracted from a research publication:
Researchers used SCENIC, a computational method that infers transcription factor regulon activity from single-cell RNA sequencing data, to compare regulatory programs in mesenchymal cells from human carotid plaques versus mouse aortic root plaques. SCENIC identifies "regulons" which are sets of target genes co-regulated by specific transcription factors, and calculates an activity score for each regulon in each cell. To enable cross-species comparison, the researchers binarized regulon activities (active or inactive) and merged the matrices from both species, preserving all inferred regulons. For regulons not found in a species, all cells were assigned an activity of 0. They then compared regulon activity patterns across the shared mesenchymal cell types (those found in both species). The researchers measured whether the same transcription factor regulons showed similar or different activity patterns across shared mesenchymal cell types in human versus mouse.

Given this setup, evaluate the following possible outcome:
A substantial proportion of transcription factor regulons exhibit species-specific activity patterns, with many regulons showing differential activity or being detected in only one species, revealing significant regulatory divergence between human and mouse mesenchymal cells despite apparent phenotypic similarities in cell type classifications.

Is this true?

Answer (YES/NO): NO